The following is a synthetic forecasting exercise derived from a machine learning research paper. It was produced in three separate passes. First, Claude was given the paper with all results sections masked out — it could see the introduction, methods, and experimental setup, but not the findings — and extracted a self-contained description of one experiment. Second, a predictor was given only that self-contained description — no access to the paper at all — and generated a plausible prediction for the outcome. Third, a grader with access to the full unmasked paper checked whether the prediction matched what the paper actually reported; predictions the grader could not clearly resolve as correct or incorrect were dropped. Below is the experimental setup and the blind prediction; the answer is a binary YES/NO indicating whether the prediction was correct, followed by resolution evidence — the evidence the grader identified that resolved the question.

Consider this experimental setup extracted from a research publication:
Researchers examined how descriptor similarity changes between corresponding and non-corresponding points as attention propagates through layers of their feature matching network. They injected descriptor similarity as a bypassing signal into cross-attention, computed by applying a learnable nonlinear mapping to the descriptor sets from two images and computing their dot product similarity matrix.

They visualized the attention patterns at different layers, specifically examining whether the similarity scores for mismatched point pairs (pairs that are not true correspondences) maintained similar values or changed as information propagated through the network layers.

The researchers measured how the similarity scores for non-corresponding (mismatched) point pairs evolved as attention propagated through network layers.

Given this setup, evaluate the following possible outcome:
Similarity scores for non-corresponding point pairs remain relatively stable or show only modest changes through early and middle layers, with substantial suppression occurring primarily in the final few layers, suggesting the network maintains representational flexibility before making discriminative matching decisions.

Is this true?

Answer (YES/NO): NO